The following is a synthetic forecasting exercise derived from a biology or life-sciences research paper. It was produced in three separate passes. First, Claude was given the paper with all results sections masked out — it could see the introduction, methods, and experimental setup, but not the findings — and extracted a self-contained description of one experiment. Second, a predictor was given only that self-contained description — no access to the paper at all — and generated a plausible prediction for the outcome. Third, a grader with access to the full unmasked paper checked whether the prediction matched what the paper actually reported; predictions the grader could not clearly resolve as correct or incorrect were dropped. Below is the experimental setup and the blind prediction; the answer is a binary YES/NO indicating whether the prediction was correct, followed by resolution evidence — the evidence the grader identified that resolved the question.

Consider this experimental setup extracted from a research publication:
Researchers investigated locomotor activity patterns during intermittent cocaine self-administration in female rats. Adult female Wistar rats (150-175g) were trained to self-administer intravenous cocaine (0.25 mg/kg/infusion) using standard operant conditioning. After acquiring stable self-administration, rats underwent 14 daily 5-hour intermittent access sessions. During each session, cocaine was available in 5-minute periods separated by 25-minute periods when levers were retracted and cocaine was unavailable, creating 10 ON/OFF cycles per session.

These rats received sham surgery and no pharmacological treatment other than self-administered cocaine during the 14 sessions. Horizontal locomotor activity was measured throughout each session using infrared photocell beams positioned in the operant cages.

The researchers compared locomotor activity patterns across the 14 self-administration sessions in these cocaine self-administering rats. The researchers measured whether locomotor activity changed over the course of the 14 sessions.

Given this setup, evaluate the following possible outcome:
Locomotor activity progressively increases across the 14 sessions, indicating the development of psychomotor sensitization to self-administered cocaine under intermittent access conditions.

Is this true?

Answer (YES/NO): YES